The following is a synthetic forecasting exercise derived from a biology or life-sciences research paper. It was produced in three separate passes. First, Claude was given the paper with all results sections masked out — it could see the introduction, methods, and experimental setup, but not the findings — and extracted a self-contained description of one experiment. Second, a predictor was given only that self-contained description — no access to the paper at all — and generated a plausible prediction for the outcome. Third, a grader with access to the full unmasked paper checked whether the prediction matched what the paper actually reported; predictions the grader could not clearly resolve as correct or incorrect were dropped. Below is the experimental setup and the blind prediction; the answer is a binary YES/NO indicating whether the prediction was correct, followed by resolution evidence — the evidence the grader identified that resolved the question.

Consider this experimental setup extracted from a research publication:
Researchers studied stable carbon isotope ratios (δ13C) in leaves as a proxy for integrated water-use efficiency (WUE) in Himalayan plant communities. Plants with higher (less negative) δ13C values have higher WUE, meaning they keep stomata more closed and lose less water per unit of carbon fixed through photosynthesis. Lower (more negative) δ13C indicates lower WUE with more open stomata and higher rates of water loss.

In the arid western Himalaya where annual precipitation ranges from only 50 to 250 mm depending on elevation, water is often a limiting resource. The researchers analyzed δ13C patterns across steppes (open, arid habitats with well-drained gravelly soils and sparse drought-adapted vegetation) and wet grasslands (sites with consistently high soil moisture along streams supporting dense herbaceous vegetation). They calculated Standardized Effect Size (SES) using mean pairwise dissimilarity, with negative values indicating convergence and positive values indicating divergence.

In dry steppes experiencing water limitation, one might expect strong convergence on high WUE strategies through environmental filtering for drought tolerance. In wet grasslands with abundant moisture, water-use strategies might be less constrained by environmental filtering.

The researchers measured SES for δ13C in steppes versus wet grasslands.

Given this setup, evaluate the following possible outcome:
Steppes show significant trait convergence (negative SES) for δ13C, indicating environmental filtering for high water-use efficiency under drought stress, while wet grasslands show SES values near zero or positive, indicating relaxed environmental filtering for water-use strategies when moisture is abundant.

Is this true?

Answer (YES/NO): NO